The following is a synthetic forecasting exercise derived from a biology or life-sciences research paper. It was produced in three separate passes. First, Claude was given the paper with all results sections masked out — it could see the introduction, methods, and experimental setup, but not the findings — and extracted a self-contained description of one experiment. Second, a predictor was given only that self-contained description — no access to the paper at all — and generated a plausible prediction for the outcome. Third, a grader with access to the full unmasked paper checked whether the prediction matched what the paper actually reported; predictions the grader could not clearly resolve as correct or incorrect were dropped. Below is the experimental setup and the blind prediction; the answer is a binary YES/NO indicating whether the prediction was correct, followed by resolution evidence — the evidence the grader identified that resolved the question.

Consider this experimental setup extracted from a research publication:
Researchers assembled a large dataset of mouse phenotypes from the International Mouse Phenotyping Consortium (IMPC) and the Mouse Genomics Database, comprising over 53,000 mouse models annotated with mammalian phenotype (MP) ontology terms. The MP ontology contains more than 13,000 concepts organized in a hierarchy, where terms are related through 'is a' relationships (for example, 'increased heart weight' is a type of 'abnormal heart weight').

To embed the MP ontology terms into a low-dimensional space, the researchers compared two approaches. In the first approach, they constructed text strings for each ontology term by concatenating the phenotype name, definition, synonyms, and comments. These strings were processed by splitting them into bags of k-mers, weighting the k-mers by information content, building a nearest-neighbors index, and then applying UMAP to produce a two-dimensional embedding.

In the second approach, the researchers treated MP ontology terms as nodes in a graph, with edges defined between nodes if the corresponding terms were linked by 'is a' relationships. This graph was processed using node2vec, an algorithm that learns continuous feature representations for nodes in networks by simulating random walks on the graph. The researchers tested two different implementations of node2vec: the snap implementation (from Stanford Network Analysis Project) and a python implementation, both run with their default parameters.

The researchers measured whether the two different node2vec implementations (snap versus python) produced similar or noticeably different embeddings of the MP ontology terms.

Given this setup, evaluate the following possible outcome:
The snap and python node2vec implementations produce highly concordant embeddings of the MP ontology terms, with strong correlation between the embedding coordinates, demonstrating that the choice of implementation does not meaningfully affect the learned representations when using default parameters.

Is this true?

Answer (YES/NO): NO